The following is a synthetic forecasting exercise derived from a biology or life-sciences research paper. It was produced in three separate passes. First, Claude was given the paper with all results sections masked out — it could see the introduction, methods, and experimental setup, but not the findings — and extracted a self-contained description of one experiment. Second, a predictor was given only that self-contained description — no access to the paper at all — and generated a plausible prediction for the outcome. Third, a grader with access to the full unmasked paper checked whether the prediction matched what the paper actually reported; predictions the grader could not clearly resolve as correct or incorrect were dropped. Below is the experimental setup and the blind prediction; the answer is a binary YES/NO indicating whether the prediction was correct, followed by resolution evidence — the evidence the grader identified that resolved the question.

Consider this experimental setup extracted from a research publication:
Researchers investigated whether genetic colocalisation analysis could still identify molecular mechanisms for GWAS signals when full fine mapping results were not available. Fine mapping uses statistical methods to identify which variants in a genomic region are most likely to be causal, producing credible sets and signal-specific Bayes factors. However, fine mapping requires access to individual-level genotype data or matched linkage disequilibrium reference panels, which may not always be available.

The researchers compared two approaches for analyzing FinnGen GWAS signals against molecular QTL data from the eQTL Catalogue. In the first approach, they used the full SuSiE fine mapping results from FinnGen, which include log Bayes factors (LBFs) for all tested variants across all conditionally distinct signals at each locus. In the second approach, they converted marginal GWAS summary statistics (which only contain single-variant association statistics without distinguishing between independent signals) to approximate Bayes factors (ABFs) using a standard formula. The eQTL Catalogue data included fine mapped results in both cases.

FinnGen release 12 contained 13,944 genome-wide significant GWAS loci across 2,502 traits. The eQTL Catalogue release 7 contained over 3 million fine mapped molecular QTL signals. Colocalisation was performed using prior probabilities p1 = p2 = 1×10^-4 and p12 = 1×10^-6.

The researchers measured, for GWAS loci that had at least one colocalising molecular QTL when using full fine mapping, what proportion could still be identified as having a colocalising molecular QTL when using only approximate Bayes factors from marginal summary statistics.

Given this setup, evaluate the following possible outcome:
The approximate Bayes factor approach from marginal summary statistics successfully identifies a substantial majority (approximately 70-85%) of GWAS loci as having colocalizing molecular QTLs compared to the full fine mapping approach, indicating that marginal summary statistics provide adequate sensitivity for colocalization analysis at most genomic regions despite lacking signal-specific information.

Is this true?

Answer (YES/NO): YES